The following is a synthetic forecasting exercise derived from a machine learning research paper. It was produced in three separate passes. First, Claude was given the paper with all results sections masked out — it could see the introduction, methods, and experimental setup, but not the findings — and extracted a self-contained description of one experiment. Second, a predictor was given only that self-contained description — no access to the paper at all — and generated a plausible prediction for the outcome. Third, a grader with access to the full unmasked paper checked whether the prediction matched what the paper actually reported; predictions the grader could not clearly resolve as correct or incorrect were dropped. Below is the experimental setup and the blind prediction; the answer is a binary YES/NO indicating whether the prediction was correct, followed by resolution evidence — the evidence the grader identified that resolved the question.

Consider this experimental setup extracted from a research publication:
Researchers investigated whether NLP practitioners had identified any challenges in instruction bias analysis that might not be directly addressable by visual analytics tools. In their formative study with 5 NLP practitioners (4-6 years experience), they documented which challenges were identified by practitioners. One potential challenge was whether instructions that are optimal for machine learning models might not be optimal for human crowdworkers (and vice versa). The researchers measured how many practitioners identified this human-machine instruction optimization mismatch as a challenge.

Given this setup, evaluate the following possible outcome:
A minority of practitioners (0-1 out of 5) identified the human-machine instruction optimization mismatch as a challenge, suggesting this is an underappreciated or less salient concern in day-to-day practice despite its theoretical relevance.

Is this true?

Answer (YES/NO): NO